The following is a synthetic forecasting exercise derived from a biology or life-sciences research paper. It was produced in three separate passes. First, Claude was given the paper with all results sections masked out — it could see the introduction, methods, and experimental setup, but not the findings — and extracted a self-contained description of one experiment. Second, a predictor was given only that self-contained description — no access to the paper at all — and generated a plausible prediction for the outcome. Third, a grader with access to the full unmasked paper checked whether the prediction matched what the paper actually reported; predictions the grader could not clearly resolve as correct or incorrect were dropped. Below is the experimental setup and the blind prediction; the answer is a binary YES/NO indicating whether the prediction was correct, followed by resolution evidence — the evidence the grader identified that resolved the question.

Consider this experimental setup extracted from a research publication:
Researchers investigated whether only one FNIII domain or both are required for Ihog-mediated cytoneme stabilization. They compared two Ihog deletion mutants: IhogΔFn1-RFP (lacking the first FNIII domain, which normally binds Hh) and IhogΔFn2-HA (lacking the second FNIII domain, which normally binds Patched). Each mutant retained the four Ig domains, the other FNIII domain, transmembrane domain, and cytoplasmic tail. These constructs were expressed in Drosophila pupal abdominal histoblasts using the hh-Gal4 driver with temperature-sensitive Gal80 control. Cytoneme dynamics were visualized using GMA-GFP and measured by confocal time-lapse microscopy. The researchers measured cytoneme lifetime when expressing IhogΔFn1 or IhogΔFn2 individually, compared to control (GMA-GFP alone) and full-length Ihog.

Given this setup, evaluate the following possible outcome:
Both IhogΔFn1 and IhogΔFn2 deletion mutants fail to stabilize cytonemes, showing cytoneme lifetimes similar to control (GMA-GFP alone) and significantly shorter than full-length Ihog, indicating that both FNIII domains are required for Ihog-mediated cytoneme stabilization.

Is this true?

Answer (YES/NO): YES